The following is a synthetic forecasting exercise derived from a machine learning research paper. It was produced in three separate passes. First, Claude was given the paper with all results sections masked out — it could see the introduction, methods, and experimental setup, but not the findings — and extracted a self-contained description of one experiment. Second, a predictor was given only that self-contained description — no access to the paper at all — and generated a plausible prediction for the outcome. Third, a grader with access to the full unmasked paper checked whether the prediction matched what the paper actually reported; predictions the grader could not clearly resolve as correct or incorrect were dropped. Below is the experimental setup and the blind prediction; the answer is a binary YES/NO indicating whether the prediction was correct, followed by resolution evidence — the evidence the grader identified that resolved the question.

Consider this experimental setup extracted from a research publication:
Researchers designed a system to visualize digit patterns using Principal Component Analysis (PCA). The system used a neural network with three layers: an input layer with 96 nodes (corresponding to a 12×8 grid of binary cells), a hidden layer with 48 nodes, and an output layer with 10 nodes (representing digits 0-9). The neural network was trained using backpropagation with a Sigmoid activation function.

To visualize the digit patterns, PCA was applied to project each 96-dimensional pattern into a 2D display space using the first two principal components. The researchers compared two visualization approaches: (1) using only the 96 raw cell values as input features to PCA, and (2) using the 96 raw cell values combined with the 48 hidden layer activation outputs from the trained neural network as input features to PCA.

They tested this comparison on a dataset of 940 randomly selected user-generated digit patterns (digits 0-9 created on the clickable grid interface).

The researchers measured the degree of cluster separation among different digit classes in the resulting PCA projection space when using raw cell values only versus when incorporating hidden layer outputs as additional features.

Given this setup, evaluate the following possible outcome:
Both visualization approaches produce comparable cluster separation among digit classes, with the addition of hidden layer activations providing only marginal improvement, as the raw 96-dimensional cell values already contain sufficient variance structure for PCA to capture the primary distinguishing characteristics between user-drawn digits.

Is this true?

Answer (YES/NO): NO